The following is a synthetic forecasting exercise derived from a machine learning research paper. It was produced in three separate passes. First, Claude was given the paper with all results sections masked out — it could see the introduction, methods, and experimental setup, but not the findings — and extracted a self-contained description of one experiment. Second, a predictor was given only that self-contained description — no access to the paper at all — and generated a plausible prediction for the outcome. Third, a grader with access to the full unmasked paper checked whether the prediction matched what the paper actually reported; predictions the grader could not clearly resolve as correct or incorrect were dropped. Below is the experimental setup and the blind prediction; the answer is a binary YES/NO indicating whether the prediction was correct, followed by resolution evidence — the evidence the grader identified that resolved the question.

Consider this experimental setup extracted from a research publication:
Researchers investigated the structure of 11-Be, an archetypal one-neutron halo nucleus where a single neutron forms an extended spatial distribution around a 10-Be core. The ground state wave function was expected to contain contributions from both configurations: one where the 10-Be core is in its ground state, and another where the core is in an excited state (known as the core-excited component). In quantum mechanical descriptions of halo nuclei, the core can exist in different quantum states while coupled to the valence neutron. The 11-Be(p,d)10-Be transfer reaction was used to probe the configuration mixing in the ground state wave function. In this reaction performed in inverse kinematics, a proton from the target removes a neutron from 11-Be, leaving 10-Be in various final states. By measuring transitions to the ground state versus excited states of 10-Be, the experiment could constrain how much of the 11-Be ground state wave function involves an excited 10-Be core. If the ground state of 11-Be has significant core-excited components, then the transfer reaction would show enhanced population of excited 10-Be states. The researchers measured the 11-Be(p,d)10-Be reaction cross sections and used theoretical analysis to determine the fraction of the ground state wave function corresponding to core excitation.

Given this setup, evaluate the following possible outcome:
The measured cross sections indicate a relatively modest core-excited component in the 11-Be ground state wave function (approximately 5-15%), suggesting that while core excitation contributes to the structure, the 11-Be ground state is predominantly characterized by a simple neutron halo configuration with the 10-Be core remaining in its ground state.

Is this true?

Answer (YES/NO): NO